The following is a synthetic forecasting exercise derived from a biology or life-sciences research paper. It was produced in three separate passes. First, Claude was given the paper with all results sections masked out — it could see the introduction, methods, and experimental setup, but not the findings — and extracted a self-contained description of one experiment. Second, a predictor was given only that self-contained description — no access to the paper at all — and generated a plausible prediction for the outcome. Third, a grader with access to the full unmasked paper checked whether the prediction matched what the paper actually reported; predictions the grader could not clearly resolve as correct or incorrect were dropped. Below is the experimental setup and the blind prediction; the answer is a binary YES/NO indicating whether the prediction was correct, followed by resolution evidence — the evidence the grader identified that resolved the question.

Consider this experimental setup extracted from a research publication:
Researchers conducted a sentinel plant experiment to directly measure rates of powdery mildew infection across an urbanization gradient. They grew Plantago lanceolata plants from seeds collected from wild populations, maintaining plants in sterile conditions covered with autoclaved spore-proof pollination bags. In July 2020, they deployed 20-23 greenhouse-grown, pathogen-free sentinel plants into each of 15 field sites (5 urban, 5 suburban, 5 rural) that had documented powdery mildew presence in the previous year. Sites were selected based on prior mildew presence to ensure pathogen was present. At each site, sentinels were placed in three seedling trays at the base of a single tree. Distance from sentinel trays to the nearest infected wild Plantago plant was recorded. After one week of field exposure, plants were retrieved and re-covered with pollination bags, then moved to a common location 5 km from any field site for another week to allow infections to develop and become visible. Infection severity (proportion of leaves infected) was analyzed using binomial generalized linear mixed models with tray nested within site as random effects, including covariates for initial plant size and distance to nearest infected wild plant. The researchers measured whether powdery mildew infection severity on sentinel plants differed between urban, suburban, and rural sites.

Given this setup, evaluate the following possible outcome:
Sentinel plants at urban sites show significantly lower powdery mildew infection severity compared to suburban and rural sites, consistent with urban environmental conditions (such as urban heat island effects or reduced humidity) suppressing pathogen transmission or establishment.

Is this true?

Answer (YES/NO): NO